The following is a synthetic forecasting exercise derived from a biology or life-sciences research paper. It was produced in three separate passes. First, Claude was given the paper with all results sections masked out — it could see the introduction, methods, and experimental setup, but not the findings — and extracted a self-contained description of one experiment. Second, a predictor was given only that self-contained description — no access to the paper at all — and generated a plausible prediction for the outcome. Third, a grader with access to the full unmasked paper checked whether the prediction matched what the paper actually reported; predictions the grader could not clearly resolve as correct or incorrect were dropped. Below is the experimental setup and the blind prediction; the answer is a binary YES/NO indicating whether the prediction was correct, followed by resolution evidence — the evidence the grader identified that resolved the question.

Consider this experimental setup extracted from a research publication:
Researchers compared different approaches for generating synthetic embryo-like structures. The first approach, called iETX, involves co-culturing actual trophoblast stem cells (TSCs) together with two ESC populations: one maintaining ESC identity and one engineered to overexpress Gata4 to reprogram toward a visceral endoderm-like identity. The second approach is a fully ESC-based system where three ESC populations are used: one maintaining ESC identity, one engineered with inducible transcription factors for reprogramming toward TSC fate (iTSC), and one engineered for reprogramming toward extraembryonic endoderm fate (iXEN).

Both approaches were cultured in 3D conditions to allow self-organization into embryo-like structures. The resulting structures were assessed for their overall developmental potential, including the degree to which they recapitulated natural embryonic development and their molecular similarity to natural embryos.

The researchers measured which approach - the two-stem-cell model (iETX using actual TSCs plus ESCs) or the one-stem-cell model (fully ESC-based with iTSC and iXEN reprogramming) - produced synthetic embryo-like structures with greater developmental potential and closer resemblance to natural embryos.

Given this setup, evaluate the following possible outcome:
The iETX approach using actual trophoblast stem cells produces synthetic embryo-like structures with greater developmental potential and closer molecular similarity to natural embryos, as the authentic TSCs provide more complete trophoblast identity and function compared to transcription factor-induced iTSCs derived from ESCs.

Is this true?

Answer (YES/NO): YES